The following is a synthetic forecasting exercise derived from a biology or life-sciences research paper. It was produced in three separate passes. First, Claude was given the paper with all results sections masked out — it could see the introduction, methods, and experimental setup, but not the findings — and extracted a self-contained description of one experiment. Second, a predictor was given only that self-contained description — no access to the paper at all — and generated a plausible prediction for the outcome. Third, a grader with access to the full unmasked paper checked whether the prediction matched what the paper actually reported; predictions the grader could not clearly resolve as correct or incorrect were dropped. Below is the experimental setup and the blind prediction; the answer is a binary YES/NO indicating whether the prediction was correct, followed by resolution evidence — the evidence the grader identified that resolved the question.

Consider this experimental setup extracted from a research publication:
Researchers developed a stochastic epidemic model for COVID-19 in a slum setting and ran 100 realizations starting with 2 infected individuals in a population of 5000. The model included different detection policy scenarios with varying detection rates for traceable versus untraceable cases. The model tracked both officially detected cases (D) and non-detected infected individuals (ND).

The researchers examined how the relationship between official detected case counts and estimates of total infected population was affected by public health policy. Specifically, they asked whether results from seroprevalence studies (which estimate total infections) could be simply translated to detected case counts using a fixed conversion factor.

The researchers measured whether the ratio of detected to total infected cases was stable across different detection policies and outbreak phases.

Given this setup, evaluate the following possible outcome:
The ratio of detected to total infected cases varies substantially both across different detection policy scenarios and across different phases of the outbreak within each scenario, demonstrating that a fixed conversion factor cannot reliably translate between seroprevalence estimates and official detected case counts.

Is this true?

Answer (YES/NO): YES